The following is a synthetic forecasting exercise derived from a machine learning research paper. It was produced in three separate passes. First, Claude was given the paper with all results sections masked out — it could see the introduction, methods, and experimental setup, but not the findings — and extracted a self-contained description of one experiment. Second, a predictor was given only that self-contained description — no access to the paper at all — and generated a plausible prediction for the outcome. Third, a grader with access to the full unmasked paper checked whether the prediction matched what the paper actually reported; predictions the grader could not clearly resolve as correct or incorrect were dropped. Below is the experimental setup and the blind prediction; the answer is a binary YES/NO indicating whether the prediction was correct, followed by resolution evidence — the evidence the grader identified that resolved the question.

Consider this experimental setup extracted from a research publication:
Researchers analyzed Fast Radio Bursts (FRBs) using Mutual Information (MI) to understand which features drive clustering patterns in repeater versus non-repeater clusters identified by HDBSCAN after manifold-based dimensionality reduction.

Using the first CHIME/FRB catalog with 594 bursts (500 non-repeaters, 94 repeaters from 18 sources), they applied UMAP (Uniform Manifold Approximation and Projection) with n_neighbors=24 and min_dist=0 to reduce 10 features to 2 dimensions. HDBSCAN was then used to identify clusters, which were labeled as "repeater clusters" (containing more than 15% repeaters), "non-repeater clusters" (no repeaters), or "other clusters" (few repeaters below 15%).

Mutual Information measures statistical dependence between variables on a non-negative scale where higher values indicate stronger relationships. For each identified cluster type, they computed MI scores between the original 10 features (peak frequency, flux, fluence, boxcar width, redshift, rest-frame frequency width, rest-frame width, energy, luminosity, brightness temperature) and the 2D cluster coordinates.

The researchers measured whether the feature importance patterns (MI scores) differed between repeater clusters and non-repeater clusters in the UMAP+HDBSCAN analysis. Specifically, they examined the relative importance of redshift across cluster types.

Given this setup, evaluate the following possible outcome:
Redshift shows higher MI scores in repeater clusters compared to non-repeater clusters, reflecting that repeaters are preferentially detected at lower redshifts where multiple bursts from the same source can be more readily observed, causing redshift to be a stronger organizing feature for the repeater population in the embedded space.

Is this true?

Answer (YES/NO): NO